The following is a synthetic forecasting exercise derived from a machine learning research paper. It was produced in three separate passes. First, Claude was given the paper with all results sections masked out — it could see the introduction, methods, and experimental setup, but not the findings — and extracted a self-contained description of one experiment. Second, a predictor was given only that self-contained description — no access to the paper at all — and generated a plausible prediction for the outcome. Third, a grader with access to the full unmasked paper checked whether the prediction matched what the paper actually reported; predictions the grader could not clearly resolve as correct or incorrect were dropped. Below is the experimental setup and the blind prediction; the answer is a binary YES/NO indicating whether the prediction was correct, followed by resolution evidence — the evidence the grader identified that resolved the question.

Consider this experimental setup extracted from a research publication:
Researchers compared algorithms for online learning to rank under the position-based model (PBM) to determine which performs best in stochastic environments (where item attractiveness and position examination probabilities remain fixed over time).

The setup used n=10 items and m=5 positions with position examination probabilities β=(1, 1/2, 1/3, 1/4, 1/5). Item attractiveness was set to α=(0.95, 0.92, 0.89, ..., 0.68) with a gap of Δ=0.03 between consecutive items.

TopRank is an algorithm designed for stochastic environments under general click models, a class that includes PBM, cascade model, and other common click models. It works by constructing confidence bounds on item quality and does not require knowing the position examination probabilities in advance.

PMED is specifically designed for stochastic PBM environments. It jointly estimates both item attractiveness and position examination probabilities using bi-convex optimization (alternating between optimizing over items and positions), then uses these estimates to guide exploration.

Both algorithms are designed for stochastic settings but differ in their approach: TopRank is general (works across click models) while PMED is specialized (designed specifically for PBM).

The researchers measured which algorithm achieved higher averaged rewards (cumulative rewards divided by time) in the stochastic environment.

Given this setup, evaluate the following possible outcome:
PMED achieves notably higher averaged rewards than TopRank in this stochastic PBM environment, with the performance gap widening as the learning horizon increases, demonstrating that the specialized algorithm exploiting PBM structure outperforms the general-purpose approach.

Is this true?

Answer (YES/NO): NO